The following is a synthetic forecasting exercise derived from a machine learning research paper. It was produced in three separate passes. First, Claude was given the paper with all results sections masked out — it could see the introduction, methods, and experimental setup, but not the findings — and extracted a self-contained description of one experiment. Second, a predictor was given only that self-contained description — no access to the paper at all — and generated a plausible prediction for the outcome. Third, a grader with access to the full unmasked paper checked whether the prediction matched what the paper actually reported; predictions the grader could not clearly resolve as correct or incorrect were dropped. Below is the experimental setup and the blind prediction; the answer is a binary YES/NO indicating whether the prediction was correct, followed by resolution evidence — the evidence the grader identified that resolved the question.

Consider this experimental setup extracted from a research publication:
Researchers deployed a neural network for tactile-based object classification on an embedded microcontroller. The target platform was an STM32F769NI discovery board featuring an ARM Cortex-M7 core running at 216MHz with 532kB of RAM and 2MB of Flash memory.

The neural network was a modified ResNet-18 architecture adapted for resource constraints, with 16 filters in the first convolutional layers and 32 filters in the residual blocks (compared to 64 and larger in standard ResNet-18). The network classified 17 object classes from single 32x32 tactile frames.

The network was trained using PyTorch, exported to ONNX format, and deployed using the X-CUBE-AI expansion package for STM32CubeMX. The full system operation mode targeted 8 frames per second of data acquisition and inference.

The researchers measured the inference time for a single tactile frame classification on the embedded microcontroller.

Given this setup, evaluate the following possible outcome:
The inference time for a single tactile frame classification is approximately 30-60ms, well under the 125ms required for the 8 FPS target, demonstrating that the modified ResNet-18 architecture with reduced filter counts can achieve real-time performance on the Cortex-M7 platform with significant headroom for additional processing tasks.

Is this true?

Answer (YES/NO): NO